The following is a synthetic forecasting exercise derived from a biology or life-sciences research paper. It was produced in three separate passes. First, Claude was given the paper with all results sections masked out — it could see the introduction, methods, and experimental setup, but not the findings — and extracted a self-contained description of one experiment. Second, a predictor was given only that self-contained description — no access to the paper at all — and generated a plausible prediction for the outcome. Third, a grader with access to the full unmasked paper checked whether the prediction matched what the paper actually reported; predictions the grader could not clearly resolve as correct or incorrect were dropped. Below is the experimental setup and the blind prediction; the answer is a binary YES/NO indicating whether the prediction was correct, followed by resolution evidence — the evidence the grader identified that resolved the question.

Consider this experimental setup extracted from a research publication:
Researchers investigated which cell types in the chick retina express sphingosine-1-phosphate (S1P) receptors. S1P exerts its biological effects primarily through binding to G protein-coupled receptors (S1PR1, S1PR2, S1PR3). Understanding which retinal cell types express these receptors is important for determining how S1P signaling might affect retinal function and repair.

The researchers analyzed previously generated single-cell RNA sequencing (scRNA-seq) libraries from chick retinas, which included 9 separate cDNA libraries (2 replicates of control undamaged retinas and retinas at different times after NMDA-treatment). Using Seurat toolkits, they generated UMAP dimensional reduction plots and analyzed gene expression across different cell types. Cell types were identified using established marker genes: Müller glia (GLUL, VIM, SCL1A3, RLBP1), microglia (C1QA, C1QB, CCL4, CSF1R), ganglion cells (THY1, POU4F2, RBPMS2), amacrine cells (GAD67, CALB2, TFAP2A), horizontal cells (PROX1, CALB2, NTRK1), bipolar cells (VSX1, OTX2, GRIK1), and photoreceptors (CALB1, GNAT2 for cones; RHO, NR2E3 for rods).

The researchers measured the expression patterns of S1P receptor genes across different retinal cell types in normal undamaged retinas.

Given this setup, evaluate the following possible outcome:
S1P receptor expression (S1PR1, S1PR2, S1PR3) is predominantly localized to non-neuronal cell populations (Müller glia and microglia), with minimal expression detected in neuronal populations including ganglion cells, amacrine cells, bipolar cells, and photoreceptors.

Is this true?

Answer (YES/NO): NO